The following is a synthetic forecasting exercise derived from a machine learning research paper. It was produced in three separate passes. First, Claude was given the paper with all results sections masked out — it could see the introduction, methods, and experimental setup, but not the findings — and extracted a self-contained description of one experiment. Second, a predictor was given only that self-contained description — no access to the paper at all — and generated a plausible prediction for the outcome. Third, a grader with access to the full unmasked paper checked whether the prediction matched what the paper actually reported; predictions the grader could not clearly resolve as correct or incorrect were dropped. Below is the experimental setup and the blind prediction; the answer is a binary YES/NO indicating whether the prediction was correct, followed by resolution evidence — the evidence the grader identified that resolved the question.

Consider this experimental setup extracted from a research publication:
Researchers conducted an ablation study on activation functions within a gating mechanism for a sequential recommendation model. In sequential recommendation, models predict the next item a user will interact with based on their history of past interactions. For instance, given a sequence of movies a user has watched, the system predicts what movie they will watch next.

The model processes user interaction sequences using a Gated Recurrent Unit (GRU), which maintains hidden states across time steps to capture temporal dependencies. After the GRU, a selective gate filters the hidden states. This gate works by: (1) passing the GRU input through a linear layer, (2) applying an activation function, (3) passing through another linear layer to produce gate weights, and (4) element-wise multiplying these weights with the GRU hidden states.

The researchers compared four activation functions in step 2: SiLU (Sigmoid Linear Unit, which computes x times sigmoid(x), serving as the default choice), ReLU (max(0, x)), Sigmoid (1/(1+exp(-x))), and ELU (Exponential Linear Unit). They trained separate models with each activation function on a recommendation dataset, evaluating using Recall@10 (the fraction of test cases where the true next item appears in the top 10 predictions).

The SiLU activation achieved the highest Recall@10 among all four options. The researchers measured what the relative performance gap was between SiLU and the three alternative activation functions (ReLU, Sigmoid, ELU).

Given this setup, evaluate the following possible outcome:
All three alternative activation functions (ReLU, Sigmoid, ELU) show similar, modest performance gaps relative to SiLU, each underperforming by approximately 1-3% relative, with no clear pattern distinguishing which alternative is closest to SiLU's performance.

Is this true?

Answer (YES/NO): NO